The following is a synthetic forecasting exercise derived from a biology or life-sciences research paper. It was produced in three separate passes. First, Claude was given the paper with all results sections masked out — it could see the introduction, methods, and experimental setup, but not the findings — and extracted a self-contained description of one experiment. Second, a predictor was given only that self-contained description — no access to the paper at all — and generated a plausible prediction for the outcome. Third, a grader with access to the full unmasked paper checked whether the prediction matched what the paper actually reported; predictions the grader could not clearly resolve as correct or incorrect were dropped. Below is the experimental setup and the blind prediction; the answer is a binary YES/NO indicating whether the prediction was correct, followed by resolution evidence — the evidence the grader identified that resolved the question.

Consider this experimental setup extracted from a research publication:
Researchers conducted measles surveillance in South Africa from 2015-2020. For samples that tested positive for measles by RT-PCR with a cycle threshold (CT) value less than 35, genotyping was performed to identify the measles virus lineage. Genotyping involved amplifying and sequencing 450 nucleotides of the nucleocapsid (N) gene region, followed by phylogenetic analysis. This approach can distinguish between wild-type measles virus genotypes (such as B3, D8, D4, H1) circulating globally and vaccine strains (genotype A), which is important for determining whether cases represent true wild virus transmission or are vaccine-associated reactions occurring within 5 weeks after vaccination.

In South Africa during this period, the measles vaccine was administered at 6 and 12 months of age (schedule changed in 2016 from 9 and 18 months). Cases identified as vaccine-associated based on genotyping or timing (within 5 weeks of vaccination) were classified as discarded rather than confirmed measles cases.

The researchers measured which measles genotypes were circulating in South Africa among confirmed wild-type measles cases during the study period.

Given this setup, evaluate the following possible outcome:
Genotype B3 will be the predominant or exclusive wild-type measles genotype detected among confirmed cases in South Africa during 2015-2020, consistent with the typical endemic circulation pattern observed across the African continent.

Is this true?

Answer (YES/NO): NO